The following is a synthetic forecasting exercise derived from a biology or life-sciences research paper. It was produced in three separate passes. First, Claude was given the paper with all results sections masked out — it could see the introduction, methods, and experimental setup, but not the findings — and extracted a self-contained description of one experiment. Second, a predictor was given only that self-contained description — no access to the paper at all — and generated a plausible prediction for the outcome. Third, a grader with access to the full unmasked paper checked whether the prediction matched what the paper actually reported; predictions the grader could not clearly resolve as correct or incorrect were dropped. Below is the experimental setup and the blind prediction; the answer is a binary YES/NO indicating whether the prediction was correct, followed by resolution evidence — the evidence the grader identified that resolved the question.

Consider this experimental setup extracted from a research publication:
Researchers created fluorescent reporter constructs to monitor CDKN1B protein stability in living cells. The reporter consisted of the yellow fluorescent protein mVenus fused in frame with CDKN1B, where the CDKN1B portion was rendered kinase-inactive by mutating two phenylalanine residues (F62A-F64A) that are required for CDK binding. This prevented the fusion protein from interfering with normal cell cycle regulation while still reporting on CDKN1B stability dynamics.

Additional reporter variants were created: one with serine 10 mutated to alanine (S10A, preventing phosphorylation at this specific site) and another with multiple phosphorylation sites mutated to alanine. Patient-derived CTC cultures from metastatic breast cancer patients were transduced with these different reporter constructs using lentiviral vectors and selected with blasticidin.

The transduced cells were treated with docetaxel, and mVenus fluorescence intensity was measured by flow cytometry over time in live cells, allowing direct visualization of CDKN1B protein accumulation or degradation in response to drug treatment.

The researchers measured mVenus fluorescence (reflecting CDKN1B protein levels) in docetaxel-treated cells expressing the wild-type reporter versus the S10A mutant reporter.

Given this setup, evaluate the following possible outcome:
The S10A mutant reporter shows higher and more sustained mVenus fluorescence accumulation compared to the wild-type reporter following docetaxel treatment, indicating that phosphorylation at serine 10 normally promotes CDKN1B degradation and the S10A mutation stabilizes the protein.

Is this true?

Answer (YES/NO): NO